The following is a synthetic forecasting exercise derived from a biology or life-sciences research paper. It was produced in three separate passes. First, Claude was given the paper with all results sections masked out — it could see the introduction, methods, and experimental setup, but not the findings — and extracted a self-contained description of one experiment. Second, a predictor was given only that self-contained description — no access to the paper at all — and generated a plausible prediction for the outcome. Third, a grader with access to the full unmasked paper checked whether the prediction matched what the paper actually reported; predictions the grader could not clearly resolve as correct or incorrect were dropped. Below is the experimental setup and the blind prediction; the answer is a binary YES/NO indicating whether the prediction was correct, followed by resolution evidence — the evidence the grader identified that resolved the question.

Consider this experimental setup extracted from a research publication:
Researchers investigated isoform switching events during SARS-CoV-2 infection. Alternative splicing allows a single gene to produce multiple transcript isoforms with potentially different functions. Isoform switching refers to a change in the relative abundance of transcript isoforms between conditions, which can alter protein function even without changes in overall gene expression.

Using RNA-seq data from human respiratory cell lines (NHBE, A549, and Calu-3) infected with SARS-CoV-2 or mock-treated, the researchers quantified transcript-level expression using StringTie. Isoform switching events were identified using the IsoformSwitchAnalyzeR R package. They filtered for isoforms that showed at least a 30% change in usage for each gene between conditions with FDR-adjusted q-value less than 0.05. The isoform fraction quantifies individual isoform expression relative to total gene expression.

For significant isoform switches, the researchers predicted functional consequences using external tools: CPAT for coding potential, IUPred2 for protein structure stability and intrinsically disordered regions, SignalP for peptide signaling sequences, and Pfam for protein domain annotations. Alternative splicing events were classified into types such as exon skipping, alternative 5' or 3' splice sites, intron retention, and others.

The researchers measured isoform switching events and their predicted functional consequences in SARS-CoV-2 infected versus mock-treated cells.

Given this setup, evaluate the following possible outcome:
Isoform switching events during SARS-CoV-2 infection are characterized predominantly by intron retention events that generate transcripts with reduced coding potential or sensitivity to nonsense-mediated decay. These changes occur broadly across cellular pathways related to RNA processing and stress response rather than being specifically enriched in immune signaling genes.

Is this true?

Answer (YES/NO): NO